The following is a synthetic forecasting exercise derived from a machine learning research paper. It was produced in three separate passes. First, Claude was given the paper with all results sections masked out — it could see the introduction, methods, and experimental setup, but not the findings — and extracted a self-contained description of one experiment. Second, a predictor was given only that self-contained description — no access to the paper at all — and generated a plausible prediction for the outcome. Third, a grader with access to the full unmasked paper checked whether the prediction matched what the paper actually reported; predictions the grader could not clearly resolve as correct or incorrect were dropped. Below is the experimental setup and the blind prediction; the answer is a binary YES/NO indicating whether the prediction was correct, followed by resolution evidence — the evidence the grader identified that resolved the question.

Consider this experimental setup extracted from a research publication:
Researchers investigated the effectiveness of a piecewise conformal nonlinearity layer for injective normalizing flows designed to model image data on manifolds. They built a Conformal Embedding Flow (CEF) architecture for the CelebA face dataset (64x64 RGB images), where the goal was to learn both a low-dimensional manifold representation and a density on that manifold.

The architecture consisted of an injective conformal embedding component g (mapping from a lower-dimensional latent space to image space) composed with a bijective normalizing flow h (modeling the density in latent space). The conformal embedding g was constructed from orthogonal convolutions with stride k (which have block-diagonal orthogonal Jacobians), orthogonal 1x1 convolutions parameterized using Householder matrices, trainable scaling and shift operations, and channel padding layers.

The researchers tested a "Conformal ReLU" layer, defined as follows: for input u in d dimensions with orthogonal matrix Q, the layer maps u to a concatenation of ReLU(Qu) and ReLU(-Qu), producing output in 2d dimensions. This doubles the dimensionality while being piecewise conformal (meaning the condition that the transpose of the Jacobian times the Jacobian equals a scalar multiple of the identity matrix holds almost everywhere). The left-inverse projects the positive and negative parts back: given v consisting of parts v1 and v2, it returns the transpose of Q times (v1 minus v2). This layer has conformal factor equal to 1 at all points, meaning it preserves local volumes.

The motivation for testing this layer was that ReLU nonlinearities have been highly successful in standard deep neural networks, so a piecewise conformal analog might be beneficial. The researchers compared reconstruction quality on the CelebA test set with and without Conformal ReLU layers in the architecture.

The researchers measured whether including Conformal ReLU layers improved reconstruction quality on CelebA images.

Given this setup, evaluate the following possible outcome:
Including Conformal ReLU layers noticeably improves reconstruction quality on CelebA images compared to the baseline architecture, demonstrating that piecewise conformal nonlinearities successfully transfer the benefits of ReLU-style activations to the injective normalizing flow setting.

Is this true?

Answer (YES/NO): NO